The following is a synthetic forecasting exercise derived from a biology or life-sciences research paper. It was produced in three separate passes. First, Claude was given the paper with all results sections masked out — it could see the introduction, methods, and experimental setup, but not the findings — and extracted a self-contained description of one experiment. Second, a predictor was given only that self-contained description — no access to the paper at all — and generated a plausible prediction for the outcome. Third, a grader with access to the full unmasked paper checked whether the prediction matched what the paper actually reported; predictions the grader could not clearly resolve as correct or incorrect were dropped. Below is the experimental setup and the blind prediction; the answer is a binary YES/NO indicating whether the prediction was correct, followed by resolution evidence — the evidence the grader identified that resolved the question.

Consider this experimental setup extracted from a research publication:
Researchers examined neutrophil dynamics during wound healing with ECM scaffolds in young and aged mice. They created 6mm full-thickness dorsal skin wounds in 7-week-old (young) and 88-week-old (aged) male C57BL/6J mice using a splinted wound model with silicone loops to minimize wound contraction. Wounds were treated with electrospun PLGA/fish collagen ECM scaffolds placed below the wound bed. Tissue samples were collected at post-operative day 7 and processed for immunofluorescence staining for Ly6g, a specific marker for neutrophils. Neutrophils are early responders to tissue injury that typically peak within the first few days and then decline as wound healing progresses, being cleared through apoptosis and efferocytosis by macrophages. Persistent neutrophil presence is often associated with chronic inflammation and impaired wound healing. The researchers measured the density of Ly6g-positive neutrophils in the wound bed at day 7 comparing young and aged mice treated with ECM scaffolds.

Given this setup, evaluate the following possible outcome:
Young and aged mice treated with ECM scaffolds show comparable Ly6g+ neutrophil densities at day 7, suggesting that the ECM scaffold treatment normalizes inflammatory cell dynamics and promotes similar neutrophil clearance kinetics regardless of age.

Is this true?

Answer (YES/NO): NO